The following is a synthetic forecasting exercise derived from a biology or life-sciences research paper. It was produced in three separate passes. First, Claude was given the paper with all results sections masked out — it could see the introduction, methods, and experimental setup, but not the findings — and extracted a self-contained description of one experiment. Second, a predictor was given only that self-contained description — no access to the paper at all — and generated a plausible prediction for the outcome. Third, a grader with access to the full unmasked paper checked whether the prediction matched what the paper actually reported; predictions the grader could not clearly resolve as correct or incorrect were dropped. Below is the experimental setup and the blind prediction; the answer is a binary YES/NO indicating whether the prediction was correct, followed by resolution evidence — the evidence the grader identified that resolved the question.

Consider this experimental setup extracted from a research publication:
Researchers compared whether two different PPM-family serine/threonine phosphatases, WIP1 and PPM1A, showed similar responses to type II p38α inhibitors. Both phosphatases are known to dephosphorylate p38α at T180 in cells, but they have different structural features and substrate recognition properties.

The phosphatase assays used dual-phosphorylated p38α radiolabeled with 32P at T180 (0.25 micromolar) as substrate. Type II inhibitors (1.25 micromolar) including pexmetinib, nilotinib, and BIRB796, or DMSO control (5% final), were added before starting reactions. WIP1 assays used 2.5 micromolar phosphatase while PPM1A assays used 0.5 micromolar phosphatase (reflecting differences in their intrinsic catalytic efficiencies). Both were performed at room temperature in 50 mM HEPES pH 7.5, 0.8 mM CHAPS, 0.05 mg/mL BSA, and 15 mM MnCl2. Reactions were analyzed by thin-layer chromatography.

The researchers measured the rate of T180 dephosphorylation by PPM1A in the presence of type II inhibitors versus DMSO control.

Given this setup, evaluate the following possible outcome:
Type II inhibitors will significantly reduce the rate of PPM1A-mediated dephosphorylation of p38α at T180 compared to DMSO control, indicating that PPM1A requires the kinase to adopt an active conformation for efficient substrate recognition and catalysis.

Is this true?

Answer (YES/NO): NO